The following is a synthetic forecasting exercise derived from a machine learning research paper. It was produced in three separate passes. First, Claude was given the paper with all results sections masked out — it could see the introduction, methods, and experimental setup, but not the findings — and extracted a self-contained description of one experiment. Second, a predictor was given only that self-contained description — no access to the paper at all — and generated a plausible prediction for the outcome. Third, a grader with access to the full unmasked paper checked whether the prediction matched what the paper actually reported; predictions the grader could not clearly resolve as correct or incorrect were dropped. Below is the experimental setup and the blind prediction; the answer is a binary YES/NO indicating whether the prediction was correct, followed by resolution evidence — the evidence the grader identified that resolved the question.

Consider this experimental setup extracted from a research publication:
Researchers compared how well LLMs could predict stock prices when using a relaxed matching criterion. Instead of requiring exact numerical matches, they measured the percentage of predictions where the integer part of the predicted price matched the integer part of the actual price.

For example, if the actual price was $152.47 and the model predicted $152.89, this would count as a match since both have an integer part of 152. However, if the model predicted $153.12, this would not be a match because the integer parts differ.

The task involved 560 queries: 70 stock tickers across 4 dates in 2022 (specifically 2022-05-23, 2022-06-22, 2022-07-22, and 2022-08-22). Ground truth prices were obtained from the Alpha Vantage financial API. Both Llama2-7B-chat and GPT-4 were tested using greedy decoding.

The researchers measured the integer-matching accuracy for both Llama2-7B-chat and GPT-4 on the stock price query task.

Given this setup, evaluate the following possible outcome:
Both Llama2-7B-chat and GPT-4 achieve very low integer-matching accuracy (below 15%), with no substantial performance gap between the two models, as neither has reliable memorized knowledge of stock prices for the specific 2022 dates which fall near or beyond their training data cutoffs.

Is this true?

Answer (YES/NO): NO